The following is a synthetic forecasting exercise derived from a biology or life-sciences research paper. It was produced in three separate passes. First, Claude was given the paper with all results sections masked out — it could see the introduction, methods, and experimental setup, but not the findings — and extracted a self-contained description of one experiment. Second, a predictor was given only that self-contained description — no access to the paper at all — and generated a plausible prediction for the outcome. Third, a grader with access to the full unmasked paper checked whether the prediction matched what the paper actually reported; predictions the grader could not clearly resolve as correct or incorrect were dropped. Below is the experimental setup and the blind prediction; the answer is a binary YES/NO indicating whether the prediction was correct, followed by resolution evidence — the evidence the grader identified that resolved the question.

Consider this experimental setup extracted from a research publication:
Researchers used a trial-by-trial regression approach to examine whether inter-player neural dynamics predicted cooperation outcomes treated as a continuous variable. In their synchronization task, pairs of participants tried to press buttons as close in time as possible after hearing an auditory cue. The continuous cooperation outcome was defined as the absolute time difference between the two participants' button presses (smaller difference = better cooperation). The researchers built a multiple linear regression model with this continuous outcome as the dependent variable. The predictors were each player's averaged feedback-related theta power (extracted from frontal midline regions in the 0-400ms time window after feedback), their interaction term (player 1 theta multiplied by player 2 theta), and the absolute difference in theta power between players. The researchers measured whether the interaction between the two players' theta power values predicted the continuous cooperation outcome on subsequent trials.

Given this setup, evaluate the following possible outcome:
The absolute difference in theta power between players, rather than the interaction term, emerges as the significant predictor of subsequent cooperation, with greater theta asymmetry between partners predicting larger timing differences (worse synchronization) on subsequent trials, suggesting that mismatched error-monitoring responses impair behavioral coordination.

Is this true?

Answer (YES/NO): NO